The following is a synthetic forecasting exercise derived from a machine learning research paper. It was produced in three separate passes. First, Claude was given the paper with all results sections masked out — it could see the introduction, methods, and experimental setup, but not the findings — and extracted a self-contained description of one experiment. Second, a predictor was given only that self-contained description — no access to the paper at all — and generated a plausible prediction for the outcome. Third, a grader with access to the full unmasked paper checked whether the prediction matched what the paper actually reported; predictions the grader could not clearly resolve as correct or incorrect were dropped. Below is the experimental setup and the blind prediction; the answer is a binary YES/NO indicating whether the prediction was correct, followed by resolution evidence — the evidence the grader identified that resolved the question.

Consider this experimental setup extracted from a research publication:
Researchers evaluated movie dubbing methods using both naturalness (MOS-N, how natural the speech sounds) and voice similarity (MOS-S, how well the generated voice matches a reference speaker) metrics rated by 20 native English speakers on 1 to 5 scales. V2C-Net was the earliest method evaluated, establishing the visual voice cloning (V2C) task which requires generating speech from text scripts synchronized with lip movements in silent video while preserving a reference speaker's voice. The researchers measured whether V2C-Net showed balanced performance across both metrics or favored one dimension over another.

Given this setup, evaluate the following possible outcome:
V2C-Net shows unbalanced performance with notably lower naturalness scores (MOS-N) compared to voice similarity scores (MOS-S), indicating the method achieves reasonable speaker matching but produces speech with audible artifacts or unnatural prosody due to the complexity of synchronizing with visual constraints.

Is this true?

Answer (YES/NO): NO